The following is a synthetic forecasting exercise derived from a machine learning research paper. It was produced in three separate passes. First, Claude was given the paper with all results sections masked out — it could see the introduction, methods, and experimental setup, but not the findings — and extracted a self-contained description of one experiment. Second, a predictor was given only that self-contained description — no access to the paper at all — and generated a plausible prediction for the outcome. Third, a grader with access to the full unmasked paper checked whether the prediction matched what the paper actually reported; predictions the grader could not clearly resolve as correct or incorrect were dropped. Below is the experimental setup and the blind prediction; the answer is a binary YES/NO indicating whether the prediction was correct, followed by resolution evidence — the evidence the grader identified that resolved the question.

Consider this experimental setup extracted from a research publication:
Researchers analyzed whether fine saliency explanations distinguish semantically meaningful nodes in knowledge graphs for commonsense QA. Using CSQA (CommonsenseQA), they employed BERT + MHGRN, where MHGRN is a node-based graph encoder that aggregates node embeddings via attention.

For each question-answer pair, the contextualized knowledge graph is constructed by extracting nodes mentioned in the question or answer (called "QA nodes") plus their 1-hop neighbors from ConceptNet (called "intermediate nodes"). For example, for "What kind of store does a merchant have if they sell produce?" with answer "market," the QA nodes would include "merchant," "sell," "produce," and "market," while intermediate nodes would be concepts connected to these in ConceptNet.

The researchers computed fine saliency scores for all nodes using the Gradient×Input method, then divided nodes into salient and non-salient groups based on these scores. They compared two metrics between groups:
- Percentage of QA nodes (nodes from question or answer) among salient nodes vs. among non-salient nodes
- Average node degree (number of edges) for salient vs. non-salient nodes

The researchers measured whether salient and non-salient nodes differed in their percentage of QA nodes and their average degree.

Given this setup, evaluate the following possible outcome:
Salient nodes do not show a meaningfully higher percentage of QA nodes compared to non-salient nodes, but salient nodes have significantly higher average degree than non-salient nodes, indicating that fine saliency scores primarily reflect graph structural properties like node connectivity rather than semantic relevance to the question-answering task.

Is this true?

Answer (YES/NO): NO